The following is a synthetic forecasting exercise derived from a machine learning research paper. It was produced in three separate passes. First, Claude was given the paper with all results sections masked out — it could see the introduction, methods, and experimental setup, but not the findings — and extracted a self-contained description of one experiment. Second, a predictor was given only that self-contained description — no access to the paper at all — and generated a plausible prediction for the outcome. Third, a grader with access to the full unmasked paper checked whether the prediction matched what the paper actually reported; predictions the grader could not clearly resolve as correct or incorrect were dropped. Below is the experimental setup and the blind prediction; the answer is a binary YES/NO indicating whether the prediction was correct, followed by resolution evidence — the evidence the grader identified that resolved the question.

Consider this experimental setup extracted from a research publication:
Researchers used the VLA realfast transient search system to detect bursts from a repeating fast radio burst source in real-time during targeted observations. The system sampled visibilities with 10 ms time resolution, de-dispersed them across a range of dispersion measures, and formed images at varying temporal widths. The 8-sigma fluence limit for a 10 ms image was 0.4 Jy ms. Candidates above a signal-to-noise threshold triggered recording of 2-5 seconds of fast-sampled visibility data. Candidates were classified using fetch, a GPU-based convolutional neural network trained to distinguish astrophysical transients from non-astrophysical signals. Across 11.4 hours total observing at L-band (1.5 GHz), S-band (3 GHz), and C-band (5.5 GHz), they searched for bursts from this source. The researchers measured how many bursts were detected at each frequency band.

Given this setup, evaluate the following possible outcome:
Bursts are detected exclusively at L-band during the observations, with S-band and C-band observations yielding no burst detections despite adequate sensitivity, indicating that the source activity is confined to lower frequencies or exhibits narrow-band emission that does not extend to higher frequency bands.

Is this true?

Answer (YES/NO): NO